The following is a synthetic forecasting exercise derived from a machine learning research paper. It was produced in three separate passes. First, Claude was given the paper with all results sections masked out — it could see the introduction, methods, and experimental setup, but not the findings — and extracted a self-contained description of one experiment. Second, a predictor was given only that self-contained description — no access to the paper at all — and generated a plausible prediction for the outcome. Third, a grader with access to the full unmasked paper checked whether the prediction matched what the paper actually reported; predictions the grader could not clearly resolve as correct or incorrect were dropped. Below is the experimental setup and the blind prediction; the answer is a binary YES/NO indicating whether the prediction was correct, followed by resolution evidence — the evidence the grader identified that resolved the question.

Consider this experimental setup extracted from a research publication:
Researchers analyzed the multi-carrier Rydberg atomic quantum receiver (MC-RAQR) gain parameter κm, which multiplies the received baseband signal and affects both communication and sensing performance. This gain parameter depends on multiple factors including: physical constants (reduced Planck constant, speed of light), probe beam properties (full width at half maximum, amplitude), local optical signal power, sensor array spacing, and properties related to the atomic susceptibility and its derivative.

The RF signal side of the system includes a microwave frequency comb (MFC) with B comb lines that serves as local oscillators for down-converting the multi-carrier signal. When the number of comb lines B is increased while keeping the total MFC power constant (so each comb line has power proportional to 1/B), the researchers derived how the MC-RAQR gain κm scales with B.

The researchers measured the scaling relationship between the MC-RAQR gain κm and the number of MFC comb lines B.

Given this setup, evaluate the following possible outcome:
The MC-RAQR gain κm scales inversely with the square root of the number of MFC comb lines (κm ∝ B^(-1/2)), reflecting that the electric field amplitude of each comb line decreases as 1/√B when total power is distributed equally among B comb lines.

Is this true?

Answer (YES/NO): YES